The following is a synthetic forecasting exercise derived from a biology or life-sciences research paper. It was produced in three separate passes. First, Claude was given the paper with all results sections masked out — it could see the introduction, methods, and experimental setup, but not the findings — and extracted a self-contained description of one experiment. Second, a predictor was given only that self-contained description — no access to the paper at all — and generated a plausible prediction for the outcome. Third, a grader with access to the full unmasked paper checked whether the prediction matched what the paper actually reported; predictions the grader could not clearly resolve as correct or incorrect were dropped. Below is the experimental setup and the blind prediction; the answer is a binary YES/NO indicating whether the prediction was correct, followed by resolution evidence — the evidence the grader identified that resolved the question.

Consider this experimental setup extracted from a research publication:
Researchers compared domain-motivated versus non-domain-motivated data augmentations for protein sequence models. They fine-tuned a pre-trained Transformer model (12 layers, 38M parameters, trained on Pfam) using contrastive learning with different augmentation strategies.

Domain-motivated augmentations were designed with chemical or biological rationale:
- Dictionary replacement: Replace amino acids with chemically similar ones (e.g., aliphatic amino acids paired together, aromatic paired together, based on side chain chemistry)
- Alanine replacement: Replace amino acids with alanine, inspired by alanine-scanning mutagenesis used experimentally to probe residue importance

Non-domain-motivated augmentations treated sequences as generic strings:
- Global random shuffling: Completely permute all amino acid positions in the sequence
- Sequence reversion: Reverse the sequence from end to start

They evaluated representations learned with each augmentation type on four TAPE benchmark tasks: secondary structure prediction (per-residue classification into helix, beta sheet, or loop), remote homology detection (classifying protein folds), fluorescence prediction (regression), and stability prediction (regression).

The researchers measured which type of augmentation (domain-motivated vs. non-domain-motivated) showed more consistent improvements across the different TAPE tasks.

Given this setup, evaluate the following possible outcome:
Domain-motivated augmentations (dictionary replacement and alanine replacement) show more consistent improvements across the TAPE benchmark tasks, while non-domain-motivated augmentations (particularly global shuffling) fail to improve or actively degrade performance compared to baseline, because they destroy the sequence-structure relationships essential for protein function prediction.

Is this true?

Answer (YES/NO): NO